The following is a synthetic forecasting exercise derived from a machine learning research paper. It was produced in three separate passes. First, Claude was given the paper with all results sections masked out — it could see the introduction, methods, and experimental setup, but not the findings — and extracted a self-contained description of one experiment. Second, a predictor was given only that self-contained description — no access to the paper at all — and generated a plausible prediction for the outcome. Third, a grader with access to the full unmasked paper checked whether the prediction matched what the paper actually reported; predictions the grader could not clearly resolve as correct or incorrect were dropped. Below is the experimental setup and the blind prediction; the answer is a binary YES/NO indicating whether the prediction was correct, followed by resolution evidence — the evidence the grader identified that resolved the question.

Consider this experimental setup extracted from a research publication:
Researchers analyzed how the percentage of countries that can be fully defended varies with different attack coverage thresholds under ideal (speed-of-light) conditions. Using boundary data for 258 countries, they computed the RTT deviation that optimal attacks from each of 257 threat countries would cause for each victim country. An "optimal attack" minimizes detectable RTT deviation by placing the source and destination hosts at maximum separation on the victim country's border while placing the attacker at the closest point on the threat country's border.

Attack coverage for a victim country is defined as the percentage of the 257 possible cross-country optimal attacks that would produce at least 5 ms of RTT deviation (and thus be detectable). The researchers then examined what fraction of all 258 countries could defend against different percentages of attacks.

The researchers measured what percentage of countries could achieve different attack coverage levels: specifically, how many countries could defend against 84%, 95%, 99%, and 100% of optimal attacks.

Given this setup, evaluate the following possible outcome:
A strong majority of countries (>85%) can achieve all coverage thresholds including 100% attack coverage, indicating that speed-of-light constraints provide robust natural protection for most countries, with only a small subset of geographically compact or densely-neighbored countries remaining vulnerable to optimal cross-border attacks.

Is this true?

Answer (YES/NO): NO